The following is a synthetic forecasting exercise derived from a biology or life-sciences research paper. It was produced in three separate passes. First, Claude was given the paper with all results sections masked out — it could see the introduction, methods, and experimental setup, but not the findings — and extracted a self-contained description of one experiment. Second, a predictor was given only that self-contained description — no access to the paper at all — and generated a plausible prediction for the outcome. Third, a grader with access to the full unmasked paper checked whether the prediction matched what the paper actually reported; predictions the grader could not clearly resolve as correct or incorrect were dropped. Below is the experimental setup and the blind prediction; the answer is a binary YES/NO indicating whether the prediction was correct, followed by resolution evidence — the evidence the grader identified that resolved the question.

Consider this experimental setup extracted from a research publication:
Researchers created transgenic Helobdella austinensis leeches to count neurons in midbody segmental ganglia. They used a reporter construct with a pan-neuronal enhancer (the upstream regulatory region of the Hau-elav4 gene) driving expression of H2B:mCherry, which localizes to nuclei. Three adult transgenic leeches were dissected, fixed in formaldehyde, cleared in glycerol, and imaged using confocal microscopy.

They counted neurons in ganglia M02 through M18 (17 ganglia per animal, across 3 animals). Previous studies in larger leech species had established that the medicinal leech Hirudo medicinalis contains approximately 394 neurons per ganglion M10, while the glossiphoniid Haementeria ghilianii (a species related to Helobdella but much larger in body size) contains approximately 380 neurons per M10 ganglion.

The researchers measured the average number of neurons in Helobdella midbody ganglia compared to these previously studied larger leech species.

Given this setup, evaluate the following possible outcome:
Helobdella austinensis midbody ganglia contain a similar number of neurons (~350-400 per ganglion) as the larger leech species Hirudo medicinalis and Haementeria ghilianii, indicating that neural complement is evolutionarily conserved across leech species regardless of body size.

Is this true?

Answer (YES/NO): NO